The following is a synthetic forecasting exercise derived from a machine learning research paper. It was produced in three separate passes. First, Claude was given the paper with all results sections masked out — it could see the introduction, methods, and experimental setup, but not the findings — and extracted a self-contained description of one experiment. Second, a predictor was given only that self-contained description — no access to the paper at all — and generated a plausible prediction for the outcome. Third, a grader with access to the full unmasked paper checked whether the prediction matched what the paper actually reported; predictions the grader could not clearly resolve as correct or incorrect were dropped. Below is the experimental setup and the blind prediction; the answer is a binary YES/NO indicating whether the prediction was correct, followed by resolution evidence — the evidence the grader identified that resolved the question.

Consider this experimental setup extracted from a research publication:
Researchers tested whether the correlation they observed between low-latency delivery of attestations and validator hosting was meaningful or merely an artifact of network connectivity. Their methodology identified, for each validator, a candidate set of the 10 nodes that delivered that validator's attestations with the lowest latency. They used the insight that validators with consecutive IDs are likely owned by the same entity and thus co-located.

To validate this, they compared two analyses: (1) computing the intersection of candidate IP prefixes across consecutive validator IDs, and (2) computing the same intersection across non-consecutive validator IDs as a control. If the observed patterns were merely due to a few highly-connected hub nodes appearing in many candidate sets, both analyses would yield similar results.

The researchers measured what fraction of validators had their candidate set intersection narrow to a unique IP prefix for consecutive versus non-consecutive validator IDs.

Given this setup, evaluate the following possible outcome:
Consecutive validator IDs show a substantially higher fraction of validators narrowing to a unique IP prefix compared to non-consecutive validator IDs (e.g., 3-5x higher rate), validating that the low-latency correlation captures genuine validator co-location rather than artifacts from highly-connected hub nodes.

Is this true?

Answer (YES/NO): YES